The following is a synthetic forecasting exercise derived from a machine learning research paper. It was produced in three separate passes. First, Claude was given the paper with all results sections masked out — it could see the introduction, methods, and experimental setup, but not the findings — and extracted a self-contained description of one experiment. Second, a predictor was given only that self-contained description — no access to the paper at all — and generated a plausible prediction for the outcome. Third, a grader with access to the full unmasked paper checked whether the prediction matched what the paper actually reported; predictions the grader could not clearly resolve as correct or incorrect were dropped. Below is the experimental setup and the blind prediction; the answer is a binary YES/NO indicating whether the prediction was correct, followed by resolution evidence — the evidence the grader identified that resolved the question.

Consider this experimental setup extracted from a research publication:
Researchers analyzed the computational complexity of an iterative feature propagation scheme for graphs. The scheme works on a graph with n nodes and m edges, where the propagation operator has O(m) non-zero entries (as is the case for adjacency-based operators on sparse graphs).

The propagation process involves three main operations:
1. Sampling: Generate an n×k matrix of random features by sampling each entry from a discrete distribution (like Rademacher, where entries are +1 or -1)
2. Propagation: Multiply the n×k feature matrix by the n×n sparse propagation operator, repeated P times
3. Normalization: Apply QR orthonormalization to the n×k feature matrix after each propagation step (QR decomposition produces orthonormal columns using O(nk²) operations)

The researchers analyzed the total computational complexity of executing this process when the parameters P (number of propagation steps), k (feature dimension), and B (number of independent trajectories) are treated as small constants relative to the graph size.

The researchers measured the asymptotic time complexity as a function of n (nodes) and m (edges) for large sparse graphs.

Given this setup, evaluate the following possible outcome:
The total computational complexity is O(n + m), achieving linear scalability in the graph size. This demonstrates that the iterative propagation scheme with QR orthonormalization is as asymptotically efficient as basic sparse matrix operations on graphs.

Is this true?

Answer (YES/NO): NO